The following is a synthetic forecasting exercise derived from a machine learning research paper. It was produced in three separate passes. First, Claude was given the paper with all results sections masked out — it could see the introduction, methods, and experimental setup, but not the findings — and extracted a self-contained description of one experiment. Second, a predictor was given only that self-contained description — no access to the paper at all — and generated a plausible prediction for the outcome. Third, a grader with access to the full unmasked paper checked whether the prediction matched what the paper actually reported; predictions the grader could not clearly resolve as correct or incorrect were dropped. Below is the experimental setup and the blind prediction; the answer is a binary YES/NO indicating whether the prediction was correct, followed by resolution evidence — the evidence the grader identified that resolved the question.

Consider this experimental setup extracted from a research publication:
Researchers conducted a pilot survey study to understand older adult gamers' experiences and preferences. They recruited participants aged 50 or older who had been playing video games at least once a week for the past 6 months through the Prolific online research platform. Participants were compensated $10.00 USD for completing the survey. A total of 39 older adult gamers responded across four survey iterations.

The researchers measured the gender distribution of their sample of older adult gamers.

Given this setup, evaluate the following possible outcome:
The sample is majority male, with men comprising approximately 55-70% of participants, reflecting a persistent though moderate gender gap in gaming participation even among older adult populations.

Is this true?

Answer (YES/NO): NO